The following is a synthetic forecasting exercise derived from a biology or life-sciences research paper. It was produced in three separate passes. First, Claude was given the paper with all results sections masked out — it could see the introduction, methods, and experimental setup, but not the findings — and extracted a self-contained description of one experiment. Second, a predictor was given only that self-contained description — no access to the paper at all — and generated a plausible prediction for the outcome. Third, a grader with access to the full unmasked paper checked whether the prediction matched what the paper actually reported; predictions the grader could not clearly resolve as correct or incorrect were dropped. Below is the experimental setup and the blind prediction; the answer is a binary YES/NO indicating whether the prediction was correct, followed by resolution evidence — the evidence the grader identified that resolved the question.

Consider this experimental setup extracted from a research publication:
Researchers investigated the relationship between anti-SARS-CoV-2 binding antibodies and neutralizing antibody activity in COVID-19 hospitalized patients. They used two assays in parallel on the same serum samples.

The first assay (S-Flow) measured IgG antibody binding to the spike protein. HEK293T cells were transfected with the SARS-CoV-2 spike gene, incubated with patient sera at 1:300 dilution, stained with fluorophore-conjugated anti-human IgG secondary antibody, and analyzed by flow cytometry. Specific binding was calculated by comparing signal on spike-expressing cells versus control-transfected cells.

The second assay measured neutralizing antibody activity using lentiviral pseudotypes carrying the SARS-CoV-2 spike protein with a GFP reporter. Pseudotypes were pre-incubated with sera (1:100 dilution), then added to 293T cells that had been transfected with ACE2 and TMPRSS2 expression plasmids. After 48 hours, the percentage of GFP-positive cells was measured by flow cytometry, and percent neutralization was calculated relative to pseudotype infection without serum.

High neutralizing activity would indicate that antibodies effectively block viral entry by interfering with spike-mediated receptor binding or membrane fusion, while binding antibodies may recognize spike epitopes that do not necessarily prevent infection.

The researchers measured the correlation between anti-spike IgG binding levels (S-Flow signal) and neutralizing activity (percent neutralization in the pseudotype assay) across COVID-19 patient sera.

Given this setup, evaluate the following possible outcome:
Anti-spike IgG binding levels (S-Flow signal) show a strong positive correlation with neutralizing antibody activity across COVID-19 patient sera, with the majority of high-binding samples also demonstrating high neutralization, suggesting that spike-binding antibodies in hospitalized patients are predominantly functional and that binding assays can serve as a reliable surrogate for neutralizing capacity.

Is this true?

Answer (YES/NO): YES